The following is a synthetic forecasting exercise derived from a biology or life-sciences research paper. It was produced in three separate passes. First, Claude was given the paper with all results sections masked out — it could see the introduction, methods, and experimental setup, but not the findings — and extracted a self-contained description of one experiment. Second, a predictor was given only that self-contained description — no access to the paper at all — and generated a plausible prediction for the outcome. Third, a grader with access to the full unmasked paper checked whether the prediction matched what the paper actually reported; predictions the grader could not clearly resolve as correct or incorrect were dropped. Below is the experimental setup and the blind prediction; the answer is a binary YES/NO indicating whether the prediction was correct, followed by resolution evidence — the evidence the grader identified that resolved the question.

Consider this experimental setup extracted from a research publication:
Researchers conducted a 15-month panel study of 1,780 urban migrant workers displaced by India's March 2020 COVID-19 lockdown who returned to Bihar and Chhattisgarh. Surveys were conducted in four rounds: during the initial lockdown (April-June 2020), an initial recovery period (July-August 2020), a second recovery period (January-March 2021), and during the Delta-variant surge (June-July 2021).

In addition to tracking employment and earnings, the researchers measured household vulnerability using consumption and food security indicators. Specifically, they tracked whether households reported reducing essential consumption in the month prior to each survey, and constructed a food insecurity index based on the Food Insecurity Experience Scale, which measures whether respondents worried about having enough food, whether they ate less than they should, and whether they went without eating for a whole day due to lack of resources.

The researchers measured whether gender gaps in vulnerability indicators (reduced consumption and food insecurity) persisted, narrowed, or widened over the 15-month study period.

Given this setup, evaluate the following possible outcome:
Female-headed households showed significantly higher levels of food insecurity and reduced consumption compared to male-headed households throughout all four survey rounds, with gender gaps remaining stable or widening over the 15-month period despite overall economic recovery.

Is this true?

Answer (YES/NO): NO